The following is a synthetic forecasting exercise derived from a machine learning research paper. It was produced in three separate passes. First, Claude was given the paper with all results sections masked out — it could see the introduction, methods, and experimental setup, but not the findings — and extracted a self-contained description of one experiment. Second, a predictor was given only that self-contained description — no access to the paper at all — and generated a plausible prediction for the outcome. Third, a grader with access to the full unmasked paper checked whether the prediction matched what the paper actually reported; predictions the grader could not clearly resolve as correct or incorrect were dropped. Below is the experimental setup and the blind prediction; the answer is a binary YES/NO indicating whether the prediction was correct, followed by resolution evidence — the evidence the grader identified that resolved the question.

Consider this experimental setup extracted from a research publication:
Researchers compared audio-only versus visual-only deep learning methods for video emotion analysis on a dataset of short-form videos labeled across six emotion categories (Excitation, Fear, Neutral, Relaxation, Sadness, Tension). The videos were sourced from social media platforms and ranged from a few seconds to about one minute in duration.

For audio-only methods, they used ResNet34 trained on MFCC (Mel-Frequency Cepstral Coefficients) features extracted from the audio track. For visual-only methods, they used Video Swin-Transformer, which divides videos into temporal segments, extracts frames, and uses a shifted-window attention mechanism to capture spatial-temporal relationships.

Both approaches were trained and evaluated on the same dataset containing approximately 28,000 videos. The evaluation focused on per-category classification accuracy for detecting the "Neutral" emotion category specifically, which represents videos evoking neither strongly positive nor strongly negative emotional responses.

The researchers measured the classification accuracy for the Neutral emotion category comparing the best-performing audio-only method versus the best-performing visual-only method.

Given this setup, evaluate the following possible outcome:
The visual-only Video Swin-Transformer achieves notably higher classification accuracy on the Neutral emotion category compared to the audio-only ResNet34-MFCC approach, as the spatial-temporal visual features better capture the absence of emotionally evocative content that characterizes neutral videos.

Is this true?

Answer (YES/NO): YES